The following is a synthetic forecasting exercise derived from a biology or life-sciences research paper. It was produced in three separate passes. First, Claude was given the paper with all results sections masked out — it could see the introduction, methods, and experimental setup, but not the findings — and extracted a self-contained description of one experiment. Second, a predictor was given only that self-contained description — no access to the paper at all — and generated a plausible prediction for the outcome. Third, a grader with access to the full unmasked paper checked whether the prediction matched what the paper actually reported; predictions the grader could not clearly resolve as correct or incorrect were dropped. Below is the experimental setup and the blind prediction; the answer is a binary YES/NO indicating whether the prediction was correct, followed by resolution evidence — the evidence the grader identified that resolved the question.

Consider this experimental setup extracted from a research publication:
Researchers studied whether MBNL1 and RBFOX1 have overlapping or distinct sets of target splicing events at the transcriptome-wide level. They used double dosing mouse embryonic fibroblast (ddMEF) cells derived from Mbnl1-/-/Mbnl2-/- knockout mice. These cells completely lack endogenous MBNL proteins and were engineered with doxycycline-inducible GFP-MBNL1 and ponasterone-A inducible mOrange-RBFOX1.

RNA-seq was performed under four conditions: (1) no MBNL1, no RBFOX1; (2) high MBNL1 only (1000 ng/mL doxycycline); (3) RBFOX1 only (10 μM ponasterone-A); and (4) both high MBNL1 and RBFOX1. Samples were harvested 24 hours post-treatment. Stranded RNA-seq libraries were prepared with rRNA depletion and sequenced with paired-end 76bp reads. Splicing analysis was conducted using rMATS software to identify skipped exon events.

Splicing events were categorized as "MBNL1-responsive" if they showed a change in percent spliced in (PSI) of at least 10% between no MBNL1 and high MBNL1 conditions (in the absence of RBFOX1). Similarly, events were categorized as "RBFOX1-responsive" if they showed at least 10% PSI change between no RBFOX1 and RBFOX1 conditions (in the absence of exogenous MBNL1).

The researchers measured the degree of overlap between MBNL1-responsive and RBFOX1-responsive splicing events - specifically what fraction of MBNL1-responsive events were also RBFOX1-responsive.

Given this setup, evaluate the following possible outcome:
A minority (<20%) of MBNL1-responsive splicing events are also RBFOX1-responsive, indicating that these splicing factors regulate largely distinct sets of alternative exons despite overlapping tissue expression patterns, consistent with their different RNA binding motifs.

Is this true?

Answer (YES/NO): NO